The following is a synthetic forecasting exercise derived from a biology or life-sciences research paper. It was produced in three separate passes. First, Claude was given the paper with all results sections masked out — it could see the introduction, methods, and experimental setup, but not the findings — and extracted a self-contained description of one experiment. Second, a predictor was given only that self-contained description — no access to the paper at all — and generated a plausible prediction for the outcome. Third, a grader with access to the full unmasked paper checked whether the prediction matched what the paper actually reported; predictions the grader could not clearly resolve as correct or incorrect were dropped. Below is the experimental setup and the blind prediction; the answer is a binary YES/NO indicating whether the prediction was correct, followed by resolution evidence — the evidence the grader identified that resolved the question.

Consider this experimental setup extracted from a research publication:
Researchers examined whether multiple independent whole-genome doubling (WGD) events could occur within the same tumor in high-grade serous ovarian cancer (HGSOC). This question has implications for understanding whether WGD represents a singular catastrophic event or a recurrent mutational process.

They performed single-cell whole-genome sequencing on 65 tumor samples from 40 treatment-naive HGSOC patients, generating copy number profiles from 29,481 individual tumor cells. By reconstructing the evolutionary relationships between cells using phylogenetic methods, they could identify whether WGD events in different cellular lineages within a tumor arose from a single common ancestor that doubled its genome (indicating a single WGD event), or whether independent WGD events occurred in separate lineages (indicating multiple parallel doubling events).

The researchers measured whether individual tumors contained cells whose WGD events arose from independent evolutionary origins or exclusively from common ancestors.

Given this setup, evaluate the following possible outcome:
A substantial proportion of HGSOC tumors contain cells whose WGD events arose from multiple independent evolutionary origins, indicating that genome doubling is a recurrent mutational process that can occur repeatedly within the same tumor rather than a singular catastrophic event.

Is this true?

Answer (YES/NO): NO